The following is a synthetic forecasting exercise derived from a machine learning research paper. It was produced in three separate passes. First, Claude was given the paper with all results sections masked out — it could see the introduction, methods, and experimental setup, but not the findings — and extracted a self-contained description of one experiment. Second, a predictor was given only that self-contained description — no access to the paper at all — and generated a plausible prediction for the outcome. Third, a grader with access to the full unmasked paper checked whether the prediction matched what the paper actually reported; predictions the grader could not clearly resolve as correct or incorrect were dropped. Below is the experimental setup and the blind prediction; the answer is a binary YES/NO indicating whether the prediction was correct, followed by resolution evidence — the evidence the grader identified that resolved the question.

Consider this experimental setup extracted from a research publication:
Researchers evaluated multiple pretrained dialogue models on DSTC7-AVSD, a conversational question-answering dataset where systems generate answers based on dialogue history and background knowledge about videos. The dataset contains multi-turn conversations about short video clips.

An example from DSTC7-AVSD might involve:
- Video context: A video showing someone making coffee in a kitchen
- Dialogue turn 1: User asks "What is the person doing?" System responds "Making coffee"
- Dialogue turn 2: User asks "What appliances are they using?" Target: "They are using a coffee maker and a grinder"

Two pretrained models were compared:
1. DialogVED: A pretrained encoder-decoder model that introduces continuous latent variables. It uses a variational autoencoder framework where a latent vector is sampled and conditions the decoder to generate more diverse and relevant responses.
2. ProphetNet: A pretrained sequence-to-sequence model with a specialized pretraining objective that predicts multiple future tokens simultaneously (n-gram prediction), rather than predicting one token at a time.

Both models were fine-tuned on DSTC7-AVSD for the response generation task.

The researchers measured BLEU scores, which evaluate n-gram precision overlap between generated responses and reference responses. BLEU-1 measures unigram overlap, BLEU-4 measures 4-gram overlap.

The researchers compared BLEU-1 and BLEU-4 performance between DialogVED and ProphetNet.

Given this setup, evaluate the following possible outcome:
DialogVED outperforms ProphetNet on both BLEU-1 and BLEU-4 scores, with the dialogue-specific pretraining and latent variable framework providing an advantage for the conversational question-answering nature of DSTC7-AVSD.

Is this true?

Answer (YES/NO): NO